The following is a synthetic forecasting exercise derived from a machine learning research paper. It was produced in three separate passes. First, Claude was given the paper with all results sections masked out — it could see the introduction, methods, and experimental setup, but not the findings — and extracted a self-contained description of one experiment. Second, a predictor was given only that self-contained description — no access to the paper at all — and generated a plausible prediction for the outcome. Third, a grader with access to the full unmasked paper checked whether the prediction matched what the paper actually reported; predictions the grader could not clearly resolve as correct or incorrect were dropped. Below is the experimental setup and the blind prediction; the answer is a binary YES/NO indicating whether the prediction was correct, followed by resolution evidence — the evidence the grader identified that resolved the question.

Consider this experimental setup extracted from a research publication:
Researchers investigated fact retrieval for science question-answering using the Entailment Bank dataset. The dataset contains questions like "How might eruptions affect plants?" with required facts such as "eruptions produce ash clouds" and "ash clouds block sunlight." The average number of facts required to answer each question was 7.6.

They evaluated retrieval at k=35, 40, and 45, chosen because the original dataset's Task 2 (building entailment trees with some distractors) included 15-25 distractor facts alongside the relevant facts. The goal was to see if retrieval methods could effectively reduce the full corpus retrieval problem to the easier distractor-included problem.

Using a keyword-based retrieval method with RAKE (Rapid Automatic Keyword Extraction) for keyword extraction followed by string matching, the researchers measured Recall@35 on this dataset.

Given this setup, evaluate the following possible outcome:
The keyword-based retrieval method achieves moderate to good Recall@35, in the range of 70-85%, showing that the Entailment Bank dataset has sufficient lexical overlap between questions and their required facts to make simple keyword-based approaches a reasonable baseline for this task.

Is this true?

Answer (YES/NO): NO